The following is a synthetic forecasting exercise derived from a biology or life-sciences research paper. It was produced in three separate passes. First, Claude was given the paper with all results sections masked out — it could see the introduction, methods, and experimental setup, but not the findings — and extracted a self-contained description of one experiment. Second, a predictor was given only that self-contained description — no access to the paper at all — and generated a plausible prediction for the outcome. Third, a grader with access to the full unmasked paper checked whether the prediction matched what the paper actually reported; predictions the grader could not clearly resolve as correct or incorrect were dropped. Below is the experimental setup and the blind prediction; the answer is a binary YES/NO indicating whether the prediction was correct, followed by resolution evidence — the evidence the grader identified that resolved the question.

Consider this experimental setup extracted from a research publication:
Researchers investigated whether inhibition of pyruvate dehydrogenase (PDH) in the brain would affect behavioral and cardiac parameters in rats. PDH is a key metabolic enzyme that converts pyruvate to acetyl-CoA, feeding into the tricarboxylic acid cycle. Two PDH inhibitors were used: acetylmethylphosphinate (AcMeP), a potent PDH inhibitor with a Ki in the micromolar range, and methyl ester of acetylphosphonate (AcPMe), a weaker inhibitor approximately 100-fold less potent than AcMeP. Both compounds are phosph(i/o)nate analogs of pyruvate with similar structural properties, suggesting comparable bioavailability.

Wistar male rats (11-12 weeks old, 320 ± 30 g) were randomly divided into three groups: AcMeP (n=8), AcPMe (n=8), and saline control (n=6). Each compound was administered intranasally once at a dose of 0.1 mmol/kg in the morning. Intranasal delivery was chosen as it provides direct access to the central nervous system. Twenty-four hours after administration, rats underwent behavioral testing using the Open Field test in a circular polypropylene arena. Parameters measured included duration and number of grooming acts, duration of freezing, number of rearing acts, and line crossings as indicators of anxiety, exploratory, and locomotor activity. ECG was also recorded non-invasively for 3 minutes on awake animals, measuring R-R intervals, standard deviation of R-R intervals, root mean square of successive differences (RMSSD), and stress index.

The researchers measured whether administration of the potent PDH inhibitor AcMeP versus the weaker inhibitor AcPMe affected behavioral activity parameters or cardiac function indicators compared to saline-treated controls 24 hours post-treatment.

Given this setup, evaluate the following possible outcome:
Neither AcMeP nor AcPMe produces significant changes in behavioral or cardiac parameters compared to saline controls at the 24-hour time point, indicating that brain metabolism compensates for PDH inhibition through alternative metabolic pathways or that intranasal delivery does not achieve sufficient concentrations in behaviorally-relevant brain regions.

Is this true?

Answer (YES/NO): YES